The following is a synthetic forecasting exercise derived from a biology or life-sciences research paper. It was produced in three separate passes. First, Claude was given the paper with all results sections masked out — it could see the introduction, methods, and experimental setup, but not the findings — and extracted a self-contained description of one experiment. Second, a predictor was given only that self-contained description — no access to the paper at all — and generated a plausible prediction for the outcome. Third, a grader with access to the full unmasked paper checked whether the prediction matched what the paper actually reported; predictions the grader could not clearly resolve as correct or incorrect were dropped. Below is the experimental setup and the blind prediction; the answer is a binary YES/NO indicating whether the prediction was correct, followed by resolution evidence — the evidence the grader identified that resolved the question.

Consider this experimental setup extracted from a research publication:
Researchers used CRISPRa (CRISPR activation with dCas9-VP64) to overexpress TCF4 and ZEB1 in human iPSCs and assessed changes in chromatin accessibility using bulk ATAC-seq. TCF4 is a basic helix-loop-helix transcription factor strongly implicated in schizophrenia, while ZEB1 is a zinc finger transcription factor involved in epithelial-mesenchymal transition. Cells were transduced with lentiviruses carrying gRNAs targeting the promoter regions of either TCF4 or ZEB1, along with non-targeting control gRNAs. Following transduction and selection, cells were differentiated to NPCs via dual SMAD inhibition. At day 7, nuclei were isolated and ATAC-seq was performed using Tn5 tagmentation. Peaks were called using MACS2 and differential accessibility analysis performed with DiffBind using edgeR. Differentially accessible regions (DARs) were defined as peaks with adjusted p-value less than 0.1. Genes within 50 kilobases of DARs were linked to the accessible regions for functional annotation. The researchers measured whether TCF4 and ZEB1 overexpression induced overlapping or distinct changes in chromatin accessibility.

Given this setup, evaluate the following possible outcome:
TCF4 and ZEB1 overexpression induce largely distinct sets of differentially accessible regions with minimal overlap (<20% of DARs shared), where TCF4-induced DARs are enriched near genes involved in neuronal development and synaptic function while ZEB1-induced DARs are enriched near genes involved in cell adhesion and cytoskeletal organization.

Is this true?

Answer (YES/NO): NO